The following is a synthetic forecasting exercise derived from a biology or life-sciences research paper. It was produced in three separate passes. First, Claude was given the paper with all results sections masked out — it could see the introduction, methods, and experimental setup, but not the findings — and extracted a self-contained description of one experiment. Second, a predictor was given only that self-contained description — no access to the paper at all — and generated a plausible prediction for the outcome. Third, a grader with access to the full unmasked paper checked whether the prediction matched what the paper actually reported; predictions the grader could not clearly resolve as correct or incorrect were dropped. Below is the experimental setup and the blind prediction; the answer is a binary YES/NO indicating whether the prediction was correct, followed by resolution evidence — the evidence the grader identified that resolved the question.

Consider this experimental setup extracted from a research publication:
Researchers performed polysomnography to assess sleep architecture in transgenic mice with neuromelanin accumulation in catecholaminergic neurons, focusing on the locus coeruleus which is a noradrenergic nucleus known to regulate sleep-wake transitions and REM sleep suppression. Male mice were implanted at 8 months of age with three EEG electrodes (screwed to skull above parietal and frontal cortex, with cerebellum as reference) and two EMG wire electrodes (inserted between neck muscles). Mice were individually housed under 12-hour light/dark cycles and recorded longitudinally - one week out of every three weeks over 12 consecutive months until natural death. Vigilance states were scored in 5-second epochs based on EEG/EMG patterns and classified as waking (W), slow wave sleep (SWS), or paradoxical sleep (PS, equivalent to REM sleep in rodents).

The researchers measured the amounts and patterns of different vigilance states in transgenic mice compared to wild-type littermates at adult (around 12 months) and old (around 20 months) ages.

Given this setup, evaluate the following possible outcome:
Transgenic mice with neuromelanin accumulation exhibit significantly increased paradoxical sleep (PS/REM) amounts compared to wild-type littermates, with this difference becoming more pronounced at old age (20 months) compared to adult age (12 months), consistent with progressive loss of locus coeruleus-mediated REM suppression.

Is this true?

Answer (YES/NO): NO